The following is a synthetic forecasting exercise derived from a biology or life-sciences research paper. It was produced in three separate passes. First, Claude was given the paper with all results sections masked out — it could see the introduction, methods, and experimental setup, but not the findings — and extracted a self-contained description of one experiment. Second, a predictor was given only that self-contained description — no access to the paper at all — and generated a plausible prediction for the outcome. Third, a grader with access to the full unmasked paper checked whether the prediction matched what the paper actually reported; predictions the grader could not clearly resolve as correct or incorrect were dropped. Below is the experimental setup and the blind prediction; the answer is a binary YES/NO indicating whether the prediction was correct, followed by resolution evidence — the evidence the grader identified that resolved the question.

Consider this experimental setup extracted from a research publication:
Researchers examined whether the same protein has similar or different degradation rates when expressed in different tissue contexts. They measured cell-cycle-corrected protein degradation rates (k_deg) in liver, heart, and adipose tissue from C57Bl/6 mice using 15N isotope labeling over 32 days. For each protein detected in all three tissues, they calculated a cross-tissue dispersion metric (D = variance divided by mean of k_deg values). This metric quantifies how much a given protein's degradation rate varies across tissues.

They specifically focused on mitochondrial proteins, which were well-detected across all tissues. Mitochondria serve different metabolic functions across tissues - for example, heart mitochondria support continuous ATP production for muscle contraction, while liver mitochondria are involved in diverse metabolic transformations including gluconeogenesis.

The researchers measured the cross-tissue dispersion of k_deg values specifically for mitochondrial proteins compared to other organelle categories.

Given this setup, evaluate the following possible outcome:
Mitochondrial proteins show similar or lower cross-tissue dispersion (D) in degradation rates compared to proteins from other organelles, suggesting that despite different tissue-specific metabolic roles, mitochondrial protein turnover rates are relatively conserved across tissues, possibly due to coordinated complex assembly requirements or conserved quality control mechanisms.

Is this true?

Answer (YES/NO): NO